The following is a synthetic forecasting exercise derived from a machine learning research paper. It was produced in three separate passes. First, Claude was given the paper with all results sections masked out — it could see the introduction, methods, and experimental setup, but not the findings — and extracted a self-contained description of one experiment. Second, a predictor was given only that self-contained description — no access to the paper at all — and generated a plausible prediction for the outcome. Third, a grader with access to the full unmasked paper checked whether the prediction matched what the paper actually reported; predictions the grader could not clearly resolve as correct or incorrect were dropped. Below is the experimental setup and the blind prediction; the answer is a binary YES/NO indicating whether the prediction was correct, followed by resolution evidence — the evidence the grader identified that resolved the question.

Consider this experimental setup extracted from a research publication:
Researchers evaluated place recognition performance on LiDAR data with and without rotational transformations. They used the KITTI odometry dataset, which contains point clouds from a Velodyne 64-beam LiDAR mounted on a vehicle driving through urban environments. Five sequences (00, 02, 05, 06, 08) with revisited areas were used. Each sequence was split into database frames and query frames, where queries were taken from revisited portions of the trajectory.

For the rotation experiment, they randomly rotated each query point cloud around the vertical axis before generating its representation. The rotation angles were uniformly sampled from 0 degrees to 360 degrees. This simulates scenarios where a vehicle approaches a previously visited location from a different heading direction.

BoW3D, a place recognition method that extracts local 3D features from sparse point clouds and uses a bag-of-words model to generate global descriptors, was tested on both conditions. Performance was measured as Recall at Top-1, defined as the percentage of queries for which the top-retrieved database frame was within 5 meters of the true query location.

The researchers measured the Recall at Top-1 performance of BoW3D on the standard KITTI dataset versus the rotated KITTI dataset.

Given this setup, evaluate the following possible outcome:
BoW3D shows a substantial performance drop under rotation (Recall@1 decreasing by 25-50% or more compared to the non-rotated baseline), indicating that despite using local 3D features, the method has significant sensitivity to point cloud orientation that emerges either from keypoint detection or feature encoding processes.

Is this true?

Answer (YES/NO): YES